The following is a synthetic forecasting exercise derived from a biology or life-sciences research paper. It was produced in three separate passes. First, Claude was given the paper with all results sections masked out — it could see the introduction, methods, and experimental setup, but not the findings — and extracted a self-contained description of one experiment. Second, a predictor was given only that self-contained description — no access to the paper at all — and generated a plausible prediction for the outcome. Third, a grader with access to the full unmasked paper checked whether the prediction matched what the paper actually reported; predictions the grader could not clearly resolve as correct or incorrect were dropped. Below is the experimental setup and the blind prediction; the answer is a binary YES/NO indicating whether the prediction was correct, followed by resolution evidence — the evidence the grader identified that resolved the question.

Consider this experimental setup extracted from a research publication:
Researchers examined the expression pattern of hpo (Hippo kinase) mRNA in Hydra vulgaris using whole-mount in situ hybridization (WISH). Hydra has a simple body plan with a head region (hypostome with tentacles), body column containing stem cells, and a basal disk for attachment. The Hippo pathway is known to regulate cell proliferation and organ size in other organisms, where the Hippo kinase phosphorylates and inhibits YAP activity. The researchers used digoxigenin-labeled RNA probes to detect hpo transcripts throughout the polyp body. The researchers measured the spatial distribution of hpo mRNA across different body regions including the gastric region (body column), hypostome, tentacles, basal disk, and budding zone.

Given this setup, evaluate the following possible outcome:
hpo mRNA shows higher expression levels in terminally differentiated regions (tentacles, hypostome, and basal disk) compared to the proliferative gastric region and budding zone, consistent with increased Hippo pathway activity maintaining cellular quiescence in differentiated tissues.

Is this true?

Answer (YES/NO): NO